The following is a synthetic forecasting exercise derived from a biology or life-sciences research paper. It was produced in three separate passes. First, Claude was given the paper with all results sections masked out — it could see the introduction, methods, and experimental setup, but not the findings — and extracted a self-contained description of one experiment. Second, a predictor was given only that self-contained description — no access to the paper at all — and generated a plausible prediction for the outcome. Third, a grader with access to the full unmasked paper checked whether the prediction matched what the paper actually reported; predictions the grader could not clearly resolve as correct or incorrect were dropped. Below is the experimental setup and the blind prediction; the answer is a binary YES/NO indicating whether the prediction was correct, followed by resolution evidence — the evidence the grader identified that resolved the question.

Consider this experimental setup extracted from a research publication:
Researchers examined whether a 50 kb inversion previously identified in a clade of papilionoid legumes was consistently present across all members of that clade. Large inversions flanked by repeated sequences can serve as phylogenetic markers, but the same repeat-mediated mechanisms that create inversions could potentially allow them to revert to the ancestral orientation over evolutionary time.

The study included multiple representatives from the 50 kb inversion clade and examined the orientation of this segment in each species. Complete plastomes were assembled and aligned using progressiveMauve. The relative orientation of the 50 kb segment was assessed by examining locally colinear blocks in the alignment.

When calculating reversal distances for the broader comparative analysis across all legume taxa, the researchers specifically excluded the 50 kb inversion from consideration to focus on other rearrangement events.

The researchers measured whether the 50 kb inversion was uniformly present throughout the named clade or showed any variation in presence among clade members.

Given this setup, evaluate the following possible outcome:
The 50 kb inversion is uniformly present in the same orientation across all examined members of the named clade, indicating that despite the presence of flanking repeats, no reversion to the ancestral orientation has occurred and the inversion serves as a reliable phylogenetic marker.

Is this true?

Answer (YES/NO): NO